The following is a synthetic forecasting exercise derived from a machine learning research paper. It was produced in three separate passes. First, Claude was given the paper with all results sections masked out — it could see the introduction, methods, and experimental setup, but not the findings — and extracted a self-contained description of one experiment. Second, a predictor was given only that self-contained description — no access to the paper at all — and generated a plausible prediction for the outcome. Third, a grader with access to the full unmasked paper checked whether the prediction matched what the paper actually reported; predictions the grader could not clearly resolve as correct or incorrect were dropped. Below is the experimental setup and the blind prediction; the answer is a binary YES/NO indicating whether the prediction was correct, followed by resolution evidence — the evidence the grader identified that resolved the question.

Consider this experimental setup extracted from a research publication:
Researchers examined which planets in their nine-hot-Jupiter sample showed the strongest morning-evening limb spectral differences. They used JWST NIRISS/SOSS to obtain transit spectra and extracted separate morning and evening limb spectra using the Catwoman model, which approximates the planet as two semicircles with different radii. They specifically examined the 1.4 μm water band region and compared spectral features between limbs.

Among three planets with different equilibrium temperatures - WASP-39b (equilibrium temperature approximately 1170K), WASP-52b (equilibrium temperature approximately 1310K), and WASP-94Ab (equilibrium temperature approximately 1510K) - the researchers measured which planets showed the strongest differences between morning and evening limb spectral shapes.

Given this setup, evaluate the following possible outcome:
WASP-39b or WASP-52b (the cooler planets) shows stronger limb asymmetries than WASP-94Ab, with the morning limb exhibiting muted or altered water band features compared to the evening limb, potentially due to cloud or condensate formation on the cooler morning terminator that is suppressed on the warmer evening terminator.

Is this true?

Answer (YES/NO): NO